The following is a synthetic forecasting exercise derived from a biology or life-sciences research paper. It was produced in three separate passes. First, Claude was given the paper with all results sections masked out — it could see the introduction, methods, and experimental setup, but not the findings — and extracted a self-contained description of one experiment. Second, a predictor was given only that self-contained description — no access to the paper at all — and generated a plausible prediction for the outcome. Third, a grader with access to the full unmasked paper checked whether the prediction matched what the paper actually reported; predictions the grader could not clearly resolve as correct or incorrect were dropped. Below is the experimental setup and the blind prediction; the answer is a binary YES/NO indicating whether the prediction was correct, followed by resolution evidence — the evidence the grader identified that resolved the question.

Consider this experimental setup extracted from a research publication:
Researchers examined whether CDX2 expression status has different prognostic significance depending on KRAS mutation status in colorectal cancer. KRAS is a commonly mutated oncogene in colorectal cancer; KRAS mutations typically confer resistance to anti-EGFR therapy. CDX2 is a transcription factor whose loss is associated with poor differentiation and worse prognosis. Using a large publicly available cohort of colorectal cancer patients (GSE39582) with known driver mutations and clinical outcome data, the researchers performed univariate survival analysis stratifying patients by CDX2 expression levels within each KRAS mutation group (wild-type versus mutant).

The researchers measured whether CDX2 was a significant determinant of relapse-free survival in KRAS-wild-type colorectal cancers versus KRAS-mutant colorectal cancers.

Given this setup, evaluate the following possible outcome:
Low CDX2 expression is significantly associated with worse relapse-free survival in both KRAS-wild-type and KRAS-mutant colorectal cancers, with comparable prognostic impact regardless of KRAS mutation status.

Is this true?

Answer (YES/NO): NO